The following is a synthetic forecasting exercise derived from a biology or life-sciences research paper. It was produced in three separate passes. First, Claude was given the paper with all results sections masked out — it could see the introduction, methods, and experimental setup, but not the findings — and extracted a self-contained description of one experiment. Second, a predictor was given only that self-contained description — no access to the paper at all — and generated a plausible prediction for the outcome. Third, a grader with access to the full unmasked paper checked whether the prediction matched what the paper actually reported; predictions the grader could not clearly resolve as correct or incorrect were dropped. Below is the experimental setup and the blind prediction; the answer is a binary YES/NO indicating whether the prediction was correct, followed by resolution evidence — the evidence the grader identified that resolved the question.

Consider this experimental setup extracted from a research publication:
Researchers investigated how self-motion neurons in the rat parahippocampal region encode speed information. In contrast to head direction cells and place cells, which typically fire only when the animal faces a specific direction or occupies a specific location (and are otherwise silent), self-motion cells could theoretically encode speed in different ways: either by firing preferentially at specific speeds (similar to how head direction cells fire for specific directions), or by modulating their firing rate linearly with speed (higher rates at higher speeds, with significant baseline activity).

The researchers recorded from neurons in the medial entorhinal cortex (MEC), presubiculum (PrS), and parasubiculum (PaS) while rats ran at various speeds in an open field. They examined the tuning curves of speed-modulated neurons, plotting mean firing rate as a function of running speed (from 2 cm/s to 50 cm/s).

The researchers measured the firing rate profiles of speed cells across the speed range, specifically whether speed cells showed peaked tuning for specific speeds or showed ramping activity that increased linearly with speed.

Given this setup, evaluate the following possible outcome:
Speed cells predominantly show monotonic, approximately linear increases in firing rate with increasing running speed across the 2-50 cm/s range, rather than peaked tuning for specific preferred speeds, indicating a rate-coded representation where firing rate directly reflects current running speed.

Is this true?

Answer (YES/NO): YES